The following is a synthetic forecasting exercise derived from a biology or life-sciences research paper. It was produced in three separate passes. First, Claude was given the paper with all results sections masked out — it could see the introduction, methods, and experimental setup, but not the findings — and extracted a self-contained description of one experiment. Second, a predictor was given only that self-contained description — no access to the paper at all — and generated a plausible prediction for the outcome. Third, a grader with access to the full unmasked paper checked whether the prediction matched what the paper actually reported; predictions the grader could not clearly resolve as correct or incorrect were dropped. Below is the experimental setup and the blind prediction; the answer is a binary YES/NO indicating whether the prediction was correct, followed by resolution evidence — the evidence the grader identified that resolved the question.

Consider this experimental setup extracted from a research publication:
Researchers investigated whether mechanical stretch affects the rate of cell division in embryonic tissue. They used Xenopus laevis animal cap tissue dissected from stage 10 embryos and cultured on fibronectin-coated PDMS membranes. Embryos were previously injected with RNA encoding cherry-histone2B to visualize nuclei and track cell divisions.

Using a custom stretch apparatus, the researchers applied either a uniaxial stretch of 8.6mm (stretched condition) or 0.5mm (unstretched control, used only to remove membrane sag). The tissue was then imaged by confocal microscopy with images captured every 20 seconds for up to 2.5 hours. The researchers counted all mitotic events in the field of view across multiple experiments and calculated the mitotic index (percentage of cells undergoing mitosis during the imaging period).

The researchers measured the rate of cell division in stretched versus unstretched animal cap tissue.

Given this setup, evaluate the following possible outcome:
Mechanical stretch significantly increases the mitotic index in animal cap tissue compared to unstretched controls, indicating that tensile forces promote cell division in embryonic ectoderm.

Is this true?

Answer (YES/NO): YES